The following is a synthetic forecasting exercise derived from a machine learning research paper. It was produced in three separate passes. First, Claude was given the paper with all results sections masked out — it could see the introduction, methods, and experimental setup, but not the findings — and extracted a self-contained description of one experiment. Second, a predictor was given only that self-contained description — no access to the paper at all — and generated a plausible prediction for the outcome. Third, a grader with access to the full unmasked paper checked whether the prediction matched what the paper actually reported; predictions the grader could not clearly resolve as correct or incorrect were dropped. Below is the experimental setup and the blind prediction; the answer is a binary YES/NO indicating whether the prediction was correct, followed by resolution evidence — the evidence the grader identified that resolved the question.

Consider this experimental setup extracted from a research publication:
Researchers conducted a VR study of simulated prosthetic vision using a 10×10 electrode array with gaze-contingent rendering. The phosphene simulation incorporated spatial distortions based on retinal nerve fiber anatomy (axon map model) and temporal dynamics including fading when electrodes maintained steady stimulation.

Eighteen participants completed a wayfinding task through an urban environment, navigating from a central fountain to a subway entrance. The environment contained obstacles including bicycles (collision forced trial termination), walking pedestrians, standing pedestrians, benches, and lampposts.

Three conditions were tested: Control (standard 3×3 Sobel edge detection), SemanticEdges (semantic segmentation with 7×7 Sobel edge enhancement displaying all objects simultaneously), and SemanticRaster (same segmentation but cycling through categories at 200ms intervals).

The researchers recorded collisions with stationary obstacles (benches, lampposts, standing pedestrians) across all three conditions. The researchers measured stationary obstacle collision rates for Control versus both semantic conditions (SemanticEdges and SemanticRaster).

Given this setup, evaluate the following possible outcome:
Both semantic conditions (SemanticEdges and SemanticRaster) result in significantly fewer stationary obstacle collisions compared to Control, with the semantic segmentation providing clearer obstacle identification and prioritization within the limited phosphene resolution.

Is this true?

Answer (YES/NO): YES